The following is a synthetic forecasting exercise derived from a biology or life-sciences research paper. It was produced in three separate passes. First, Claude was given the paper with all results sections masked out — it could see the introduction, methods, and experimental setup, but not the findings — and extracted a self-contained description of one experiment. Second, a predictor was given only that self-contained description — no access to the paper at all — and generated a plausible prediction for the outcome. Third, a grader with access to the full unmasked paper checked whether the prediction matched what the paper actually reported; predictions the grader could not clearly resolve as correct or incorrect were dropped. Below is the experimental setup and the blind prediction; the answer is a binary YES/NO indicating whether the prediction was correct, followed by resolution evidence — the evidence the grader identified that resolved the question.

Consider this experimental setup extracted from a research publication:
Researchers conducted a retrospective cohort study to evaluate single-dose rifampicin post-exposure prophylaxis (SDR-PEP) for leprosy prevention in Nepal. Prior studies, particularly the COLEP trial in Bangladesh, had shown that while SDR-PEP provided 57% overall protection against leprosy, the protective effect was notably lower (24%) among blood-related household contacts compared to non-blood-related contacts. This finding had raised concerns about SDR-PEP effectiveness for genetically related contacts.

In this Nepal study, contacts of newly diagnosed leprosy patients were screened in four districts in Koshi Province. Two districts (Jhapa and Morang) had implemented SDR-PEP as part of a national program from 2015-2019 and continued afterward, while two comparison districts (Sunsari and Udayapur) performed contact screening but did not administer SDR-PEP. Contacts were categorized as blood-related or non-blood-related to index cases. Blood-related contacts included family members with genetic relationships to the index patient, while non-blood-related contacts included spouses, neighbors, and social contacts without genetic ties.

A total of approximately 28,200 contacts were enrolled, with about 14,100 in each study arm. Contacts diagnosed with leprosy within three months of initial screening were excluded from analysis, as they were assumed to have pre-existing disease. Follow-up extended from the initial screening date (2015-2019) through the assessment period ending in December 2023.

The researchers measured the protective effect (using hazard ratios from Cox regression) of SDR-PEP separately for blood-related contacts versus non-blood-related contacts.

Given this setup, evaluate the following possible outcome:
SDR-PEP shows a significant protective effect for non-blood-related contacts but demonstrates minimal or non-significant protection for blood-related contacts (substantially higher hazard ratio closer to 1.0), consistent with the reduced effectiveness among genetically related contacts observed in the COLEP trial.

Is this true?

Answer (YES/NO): NO